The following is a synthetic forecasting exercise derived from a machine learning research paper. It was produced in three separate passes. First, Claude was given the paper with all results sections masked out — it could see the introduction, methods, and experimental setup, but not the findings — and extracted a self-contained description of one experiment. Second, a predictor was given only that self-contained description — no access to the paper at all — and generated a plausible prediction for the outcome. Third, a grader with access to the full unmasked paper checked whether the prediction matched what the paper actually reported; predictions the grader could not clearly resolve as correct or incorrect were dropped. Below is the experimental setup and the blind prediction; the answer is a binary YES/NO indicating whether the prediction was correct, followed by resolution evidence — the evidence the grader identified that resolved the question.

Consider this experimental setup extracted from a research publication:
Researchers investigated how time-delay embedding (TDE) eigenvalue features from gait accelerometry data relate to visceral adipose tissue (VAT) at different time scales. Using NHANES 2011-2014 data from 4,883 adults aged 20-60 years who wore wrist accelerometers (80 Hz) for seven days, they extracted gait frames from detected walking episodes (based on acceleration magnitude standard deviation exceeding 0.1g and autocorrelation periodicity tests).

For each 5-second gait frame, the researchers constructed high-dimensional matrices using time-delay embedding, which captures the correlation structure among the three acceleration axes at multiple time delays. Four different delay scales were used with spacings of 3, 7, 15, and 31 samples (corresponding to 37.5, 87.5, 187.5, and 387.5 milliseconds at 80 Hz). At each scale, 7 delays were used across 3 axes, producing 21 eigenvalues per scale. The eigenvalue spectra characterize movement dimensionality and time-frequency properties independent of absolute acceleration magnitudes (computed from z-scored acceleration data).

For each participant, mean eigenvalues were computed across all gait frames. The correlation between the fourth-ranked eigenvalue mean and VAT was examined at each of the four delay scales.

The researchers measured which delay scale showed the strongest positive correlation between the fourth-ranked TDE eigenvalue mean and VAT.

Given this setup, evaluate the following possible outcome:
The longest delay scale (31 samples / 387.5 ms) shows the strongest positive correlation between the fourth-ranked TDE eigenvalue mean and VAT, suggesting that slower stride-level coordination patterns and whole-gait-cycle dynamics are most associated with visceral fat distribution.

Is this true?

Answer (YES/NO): NO